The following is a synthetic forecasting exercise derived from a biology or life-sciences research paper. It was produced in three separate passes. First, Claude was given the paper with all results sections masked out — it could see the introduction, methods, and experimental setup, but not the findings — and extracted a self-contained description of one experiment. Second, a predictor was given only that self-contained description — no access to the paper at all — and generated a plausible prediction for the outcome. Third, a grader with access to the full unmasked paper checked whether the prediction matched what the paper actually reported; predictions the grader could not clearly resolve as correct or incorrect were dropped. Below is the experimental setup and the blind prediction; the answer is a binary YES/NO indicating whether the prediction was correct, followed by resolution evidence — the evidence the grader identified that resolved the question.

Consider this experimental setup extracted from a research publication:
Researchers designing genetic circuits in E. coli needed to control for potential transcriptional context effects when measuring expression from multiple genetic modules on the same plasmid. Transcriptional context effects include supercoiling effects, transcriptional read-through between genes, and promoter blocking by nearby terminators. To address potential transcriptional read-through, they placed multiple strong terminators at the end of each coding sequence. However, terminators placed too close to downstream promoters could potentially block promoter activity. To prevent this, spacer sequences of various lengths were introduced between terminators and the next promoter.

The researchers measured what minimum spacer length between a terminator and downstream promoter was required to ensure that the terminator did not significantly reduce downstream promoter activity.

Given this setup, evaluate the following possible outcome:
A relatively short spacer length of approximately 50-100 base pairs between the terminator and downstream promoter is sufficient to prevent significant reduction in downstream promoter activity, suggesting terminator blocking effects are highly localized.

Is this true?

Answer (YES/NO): NO